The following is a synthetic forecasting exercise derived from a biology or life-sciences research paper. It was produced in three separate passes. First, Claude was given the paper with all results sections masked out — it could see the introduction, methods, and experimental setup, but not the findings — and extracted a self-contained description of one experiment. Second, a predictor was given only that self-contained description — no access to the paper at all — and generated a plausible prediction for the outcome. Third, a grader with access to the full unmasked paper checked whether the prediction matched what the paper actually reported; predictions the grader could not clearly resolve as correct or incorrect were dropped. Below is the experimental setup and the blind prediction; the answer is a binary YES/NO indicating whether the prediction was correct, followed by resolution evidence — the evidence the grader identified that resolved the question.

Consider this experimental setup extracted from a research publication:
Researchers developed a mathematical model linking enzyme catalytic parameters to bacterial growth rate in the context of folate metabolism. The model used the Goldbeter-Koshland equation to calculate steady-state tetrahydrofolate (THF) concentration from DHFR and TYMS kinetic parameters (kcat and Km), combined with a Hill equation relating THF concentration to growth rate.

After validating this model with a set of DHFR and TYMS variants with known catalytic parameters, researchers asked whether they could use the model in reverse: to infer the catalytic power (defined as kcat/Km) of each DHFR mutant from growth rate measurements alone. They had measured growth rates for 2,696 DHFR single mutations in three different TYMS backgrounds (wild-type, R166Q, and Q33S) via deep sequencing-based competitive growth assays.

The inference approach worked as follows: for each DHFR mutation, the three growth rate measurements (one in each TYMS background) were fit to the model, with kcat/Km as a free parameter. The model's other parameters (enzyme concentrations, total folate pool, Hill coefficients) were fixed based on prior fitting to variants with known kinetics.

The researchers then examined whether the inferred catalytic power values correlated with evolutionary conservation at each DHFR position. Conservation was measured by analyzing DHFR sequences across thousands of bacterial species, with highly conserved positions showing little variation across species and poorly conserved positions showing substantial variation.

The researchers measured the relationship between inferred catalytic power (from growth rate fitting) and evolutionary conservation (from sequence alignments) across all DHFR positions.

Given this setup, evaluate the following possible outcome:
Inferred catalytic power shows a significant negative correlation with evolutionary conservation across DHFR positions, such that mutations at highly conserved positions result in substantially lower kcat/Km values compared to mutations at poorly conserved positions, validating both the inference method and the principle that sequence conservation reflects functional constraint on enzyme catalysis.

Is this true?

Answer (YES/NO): YES